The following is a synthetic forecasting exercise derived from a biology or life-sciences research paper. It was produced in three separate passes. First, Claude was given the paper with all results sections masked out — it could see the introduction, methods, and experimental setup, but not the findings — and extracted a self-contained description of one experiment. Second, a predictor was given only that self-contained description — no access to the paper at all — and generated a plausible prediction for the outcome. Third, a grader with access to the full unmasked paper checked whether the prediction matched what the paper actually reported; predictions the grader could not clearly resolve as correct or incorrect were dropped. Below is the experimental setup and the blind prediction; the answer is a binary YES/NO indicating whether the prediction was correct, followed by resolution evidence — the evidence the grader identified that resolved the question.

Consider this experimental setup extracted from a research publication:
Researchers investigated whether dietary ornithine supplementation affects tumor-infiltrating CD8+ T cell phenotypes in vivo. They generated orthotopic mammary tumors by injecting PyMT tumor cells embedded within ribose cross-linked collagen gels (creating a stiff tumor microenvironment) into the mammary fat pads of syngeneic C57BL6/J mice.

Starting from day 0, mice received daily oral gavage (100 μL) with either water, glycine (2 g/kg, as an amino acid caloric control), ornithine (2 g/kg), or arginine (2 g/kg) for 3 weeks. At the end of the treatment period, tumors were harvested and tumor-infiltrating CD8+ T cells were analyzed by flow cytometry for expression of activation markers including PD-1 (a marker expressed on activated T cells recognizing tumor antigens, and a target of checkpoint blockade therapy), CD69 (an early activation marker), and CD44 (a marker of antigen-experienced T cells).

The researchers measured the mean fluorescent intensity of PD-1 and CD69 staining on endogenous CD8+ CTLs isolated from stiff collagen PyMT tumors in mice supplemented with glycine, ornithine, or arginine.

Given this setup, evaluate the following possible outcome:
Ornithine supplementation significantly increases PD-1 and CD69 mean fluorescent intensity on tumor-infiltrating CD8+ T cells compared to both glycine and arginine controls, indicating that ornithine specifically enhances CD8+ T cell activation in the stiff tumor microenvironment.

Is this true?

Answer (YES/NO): NO